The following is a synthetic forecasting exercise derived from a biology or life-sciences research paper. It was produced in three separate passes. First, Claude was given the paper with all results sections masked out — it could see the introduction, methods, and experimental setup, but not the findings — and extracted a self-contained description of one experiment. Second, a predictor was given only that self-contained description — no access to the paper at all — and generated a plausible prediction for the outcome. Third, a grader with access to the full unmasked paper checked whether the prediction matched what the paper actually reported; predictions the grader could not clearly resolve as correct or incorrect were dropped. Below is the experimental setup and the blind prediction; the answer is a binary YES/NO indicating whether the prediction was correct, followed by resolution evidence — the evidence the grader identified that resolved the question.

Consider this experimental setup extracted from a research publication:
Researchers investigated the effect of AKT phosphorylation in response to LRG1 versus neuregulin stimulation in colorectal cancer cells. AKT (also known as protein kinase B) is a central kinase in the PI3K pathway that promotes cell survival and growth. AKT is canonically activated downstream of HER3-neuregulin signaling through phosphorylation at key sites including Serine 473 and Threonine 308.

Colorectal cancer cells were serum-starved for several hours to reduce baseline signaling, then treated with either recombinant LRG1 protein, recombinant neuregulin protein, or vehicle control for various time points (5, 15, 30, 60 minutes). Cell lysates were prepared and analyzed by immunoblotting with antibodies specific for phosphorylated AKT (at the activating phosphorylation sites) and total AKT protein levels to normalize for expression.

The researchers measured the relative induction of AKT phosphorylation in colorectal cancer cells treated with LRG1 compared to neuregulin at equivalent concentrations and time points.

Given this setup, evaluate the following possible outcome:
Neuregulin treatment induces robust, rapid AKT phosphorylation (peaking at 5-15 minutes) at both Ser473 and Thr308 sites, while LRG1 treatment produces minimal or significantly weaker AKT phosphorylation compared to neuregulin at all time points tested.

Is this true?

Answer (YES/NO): YES